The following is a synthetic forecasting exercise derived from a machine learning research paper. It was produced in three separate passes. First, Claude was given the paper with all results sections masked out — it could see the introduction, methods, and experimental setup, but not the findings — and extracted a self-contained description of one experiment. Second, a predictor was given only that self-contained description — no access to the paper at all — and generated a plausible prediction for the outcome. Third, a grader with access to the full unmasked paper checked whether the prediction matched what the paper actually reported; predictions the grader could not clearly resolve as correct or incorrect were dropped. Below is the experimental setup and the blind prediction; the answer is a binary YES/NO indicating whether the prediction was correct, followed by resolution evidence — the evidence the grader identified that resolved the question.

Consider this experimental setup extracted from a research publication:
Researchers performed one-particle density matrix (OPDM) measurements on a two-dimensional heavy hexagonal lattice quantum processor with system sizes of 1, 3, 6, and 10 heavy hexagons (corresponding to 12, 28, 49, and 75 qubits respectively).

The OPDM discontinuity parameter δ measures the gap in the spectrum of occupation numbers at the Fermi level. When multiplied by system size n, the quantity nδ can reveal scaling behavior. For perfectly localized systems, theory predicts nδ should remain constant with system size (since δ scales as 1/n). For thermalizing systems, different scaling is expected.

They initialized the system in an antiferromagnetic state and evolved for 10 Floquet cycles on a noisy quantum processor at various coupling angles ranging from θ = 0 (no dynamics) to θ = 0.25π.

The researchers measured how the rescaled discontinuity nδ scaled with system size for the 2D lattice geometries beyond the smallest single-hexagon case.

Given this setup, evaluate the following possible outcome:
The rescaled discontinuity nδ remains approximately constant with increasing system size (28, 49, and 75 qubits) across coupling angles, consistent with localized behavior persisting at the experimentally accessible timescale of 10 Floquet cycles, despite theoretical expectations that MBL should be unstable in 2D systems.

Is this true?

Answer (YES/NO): NO